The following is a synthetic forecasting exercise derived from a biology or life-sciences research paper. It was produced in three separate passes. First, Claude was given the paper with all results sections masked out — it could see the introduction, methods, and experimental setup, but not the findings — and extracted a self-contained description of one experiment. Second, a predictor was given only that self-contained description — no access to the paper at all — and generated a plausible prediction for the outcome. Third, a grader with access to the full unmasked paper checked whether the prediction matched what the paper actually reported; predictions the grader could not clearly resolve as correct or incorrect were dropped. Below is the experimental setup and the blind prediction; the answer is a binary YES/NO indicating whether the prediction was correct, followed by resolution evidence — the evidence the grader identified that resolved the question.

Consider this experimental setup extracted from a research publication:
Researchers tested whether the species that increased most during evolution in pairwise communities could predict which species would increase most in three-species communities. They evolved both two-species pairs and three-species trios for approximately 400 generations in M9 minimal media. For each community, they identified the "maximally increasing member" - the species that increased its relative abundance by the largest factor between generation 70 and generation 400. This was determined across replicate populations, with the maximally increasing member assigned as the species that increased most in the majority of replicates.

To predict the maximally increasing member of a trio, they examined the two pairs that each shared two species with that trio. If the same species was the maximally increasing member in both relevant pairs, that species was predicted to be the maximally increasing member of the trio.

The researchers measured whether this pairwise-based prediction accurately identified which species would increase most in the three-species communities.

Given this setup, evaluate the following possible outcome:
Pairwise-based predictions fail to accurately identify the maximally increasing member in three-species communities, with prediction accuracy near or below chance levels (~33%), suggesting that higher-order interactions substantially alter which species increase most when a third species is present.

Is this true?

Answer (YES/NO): NO